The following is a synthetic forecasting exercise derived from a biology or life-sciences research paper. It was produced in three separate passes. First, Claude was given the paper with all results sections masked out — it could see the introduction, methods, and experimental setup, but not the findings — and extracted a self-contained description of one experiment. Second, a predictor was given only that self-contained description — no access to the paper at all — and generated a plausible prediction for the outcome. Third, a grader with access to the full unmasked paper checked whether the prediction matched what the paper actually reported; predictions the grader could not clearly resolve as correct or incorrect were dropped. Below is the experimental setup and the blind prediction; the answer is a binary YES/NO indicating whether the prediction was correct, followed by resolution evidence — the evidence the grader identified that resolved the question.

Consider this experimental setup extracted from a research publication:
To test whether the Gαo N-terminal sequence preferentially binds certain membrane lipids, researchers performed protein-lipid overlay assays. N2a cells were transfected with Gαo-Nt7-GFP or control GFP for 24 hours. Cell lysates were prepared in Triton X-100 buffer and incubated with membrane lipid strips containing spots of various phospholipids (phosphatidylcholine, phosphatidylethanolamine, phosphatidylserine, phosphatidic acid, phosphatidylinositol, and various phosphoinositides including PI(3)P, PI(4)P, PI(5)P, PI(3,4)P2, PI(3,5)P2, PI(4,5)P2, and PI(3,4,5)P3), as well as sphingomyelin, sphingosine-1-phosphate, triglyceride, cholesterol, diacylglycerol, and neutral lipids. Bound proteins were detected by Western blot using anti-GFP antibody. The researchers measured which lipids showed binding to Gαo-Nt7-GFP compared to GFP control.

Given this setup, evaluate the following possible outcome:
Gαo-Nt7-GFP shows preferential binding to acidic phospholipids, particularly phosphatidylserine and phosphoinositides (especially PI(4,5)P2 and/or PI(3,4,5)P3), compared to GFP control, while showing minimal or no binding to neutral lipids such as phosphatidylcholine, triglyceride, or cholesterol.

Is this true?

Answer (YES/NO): YES